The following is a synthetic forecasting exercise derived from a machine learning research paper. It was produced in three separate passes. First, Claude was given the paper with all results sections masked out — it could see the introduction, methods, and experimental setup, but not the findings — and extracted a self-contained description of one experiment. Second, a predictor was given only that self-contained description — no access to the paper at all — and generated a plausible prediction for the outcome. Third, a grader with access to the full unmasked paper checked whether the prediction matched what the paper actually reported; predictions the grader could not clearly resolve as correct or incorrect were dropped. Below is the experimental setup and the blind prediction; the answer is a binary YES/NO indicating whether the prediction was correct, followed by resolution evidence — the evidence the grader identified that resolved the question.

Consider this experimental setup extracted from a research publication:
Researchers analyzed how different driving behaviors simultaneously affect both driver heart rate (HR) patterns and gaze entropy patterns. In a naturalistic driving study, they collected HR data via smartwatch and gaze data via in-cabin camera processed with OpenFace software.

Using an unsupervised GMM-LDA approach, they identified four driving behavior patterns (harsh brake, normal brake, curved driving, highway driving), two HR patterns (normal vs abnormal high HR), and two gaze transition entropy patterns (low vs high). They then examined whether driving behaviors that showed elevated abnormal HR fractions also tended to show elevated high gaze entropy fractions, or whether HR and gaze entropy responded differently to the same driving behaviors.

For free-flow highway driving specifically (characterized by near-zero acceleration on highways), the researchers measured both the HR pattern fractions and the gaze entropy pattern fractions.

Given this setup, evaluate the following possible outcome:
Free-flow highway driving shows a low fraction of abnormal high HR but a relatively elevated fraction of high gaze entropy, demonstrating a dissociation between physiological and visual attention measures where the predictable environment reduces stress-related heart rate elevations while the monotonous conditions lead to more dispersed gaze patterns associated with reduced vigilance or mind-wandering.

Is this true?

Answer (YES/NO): NO